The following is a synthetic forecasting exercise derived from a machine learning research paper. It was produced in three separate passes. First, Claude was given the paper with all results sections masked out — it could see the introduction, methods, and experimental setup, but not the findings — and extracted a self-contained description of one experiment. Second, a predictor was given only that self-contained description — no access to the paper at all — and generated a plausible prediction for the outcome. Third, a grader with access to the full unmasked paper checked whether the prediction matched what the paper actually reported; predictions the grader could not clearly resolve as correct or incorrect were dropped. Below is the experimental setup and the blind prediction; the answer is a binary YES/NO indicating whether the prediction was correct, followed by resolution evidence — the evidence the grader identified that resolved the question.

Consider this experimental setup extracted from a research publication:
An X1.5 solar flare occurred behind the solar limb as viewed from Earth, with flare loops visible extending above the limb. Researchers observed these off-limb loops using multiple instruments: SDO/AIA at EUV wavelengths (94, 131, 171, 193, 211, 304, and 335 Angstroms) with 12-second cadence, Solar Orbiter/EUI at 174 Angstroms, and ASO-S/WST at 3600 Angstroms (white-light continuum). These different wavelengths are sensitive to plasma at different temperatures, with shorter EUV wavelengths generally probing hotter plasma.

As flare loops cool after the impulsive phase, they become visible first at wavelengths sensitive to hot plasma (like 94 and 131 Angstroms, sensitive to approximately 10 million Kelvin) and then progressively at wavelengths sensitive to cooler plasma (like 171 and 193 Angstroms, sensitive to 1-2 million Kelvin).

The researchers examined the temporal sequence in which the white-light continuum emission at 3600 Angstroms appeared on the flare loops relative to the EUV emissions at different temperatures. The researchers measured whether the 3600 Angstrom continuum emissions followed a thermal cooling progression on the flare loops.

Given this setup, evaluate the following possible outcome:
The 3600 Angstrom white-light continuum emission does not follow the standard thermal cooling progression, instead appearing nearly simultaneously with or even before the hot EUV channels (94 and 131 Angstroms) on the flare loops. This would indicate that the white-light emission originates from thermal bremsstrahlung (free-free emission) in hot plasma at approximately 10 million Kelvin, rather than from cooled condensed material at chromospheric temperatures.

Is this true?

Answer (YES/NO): NO